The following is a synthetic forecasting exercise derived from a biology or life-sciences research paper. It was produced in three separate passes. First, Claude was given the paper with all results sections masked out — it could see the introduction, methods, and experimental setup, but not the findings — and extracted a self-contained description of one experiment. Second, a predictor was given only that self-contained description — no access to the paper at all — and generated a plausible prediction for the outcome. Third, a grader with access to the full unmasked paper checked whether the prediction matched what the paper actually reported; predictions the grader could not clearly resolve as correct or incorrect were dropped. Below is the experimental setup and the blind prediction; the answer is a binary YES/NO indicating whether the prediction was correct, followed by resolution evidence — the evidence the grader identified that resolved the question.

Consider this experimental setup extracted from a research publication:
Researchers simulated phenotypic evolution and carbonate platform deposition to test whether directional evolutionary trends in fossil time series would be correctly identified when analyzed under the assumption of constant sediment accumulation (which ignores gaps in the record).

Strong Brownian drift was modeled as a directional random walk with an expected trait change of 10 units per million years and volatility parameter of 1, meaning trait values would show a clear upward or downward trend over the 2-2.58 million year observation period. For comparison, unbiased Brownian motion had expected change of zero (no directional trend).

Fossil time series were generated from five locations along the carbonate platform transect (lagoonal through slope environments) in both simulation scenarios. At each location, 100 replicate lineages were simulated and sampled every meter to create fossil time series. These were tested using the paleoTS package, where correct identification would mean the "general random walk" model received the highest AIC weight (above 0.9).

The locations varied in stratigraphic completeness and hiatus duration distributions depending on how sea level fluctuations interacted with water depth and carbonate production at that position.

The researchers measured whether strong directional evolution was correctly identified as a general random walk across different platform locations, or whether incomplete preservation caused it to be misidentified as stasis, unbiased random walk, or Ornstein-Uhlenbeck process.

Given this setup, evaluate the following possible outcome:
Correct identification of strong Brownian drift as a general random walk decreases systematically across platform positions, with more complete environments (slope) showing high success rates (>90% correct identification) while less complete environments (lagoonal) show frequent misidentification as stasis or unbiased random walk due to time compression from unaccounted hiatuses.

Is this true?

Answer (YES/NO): NO